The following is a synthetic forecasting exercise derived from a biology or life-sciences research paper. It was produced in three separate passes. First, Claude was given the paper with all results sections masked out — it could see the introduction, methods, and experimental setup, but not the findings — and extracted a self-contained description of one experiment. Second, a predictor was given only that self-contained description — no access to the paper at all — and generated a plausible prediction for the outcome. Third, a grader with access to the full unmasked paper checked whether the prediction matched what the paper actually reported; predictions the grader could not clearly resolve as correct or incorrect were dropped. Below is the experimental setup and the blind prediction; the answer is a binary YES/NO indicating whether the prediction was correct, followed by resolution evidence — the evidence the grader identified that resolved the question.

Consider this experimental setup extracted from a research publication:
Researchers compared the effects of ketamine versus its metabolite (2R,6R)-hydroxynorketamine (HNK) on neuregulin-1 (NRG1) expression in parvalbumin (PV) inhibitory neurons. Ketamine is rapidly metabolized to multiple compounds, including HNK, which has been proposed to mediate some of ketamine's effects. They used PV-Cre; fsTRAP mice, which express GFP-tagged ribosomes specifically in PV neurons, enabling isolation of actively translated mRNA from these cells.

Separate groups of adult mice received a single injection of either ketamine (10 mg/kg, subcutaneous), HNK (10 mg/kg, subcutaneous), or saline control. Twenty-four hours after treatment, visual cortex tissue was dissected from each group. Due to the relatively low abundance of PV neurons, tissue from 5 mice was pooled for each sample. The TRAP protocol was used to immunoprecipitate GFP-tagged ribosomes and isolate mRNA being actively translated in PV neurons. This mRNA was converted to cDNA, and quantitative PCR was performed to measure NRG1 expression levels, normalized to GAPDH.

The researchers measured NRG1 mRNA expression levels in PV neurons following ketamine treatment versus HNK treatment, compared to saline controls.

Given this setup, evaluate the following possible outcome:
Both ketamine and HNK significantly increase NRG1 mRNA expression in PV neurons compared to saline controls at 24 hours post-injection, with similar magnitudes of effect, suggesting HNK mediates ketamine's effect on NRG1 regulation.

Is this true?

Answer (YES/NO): NO